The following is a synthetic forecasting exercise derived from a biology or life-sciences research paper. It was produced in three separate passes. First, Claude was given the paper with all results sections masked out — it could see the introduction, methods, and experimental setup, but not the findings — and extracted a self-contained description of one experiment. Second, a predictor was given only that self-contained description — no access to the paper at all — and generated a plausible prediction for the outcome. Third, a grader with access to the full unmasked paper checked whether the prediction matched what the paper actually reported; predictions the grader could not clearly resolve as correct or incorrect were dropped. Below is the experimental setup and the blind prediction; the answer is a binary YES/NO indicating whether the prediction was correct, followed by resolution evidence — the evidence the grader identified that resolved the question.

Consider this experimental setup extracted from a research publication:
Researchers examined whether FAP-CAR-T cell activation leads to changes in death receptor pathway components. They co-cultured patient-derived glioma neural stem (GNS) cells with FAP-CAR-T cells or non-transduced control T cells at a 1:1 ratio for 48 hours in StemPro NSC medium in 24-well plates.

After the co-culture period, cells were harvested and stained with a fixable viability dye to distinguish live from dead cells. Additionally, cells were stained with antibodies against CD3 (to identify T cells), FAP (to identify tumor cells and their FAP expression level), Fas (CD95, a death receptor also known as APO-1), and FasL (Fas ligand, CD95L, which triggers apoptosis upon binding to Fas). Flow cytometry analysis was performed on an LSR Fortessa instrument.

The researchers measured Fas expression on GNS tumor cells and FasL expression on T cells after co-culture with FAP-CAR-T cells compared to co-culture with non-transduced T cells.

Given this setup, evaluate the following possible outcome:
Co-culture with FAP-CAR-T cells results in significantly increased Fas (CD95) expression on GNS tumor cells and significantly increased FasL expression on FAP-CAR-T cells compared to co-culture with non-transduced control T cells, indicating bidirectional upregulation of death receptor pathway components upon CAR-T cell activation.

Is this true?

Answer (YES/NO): NO